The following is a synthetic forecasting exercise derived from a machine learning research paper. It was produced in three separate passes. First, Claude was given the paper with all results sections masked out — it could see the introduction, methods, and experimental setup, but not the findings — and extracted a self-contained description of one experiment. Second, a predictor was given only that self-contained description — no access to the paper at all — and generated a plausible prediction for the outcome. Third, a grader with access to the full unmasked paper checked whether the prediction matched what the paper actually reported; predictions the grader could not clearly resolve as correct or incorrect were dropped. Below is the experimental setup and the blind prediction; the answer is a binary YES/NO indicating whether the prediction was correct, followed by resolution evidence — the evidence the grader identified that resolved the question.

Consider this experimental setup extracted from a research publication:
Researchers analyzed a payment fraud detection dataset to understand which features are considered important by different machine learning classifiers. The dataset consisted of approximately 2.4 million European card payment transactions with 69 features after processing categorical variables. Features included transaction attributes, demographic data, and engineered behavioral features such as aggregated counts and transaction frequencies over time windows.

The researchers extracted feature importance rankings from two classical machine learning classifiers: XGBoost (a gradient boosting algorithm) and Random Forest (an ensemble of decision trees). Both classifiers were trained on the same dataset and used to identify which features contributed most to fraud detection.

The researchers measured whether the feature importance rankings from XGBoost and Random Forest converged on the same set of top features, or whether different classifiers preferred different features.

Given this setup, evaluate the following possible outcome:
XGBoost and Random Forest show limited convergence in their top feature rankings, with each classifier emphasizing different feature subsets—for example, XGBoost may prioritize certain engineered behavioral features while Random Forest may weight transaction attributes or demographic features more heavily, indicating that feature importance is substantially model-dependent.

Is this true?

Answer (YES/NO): YES